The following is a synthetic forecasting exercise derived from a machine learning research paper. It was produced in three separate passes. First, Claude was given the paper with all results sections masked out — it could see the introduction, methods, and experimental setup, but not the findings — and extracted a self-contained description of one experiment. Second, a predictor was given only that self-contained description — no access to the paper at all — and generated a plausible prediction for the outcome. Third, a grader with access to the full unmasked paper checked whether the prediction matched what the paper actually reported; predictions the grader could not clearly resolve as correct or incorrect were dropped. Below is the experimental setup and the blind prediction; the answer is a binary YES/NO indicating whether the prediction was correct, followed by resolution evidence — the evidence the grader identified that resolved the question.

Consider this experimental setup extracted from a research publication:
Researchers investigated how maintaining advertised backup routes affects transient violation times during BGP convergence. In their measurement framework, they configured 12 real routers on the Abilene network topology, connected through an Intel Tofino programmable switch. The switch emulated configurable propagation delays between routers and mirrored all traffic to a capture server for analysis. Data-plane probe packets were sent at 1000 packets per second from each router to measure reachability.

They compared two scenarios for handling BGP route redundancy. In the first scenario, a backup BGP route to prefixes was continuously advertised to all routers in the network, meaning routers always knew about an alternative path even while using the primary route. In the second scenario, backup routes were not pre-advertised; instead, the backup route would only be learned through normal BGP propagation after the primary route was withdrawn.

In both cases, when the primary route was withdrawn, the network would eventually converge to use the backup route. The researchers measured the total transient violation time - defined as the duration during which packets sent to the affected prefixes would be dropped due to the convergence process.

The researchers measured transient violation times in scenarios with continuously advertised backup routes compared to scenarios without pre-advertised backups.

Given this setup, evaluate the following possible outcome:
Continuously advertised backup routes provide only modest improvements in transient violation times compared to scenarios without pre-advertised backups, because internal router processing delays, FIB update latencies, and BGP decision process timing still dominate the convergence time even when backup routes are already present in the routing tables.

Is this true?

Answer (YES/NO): NO